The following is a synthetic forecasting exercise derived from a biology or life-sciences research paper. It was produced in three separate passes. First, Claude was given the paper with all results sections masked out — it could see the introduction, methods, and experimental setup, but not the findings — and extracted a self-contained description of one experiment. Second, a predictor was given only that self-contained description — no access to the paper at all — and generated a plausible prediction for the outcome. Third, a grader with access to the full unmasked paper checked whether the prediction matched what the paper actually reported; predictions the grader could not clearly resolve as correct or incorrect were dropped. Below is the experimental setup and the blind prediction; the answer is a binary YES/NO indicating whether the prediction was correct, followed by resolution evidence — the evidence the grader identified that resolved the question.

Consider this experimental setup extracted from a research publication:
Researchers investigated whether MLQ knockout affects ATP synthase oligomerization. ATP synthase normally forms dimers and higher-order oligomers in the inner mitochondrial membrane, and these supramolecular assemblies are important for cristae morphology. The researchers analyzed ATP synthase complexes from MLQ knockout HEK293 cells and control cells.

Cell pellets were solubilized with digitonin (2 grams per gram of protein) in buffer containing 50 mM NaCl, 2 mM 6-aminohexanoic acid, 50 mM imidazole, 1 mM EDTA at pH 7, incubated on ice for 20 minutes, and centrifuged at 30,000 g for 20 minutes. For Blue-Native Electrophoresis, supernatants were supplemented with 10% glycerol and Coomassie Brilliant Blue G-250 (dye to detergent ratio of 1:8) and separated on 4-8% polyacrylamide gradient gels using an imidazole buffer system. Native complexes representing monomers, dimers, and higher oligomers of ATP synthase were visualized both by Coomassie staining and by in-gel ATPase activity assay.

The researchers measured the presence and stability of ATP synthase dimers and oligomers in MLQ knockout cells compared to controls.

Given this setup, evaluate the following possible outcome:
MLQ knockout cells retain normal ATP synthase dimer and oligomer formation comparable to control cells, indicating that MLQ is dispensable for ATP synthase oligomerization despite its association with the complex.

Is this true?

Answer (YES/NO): NO